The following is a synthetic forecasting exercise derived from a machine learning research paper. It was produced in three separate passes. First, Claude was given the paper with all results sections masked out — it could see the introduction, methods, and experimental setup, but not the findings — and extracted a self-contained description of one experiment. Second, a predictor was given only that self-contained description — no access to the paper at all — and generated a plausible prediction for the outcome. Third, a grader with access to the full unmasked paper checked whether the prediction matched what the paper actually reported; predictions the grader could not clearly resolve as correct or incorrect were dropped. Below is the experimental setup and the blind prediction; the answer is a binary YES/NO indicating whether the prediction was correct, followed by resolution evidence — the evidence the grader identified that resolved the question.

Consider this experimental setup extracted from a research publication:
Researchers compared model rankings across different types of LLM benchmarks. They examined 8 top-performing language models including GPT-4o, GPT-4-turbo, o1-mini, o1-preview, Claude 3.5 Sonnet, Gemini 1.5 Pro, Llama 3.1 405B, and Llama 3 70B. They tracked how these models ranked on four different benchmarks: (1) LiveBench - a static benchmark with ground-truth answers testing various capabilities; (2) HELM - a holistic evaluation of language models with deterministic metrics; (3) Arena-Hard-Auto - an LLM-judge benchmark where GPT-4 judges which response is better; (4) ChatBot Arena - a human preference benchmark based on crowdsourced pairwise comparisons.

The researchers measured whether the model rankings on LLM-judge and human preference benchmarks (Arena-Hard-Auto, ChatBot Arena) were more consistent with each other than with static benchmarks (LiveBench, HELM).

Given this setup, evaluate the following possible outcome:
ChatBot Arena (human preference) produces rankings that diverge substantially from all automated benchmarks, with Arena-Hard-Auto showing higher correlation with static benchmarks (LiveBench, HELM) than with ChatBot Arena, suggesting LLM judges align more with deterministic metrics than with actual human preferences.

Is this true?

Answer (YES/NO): NO